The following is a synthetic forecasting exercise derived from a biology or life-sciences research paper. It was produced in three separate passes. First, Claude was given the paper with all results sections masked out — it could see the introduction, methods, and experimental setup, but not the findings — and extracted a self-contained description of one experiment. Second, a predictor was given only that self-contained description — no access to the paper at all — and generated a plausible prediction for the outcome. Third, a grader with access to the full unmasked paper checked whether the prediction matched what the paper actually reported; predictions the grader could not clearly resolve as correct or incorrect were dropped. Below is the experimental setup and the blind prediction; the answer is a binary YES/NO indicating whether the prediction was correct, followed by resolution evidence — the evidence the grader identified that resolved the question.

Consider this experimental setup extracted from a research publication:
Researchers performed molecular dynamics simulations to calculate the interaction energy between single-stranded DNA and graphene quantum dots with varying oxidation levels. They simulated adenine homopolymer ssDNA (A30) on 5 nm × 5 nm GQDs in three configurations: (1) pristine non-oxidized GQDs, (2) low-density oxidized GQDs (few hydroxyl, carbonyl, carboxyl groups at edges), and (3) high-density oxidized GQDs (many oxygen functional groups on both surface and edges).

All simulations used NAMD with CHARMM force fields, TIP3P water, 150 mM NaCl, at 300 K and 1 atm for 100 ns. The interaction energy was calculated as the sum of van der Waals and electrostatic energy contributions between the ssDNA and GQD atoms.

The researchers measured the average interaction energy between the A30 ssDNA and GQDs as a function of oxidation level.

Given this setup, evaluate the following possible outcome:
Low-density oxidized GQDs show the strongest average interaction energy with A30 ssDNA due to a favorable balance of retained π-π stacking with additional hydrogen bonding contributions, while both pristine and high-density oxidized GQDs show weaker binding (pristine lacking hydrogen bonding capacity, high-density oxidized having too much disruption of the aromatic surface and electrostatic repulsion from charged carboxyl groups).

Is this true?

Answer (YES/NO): NO